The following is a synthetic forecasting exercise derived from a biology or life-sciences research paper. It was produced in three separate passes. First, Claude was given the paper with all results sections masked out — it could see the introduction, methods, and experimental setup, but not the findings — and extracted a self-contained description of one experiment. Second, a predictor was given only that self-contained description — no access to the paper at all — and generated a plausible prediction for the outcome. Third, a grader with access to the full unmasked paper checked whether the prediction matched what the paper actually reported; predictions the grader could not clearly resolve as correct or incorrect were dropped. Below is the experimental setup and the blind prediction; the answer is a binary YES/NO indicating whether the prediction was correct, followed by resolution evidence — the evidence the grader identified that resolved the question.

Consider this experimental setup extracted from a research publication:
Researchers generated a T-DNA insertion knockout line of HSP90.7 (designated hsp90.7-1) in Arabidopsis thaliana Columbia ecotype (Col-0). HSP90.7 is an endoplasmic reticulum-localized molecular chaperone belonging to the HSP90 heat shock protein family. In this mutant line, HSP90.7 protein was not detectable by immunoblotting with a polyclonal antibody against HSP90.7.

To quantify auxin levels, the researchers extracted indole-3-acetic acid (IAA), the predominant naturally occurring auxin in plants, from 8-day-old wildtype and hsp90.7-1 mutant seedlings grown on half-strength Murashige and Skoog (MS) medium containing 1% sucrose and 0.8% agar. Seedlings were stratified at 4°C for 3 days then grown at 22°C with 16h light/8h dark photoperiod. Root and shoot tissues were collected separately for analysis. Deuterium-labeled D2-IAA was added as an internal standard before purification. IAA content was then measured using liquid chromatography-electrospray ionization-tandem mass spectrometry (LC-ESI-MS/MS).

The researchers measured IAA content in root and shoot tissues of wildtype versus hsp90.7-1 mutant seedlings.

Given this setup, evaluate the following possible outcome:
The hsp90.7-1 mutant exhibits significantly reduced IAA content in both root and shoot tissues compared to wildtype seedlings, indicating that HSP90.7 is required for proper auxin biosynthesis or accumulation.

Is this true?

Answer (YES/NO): YES